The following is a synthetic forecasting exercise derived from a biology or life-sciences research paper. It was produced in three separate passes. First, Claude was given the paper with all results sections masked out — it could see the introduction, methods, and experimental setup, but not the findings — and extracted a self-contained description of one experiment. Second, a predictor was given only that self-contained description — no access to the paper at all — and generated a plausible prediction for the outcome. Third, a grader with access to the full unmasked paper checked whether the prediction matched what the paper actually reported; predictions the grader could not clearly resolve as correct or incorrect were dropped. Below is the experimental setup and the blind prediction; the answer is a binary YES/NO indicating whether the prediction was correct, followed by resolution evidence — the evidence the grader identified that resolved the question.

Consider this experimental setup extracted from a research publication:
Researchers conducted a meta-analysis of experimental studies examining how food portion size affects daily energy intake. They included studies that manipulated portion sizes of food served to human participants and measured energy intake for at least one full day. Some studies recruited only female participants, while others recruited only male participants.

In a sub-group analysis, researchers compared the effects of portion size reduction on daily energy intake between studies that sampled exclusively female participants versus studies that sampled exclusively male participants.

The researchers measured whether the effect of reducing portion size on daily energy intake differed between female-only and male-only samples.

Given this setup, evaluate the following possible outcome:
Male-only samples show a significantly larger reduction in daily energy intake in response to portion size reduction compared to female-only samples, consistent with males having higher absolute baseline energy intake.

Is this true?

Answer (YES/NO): NO